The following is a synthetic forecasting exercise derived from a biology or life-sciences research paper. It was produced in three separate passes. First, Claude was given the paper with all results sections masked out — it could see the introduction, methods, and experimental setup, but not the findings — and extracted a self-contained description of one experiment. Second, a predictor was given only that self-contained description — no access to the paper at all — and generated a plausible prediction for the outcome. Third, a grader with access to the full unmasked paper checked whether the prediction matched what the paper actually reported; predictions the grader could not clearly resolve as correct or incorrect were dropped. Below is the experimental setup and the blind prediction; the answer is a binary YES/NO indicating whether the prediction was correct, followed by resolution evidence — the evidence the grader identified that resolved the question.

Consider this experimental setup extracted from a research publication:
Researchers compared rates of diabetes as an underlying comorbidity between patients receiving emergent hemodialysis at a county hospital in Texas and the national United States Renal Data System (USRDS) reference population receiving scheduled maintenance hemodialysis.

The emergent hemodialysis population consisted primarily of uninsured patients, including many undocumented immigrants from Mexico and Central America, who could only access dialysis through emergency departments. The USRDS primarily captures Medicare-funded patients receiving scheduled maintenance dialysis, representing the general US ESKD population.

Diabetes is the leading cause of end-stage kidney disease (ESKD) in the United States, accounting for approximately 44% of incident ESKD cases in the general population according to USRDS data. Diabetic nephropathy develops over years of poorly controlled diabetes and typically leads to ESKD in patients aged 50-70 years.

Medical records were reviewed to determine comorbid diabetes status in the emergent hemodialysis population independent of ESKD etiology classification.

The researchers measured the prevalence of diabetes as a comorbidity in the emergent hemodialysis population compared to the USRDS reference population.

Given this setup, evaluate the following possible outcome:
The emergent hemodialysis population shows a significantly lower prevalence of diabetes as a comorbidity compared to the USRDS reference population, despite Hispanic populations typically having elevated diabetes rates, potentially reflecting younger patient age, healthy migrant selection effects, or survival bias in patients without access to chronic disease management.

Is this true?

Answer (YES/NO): NO